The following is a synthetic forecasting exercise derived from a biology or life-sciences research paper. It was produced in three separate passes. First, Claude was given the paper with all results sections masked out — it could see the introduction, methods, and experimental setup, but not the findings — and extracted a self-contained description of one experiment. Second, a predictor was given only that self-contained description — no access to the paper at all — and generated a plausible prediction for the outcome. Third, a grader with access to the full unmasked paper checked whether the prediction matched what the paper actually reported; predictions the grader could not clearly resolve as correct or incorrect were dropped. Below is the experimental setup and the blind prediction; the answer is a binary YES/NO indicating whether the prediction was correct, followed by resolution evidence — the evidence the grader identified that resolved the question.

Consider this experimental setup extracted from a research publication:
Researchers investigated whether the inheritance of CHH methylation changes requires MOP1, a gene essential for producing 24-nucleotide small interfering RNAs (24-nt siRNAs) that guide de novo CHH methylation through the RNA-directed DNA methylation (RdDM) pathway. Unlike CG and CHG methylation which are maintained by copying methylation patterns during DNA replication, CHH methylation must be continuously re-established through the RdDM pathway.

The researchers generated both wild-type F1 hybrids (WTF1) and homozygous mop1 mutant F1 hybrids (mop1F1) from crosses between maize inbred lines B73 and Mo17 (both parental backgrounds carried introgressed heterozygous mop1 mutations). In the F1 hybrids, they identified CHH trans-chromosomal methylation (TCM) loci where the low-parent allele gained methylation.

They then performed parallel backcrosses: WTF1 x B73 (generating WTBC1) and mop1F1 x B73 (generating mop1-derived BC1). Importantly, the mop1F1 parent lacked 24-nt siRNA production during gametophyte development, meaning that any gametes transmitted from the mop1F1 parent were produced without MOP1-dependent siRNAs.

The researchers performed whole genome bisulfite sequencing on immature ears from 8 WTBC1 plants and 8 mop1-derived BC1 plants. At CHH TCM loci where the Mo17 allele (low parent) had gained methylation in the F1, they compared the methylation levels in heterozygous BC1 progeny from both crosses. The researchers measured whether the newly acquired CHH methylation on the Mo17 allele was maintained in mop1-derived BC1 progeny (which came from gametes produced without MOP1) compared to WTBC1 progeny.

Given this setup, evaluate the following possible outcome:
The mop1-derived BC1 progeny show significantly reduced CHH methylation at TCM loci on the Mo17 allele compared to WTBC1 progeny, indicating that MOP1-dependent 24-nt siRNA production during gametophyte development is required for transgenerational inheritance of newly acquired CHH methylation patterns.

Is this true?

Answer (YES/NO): NO